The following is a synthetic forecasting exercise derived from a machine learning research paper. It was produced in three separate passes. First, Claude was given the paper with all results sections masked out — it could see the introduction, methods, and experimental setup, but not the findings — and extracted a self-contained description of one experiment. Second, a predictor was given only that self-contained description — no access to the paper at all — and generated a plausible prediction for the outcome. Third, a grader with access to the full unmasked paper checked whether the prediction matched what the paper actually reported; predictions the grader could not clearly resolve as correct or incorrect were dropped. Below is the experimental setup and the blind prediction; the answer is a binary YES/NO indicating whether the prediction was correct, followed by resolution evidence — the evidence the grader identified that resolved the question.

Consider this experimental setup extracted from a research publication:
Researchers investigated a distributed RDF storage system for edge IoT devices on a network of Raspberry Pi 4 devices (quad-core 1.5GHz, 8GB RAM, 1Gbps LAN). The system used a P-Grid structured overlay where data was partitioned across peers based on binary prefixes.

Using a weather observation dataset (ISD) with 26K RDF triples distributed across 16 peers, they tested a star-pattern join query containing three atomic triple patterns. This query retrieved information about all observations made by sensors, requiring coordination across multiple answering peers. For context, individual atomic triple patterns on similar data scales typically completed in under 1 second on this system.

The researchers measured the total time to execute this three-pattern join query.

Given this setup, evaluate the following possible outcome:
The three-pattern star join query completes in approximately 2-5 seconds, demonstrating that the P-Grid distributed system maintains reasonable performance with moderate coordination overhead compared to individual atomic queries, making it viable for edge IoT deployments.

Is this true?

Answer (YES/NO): NO